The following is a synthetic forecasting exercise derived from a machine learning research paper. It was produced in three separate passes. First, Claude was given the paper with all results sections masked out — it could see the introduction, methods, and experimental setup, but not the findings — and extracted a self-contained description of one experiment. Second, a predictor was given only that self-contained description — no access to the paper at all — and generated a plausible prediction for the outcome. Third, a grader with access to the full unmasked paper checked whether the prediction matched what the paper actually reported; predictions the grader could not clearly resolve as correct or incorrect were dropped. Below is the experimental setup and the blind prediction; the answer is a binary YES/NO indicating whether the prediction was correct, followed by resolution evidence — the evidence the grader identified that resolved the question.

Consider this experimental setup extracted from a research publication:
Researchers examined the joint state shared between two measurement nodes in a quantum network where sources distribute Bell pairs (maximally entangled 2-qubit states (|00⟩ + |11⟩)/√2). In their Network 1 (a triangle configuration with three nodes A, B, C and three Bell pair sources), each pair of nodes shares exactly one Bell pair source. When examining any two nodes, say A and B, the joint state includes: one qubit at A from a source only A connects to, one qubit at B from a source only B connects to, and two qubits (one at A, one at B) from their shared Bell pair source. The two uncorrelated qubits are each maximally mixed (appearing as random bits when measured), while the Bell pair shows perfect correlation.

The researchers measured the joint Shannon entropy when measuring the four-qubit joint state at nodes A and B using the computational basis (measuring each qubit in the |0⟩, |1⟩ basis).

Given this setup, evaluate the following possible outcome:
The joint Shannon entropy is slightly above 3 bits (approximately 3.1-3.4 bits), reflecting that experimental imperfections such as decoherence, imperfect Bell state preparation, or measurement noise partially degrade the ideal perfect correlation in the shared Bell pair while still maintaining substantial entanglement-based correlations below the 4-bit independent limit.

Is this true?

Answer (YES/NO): NO